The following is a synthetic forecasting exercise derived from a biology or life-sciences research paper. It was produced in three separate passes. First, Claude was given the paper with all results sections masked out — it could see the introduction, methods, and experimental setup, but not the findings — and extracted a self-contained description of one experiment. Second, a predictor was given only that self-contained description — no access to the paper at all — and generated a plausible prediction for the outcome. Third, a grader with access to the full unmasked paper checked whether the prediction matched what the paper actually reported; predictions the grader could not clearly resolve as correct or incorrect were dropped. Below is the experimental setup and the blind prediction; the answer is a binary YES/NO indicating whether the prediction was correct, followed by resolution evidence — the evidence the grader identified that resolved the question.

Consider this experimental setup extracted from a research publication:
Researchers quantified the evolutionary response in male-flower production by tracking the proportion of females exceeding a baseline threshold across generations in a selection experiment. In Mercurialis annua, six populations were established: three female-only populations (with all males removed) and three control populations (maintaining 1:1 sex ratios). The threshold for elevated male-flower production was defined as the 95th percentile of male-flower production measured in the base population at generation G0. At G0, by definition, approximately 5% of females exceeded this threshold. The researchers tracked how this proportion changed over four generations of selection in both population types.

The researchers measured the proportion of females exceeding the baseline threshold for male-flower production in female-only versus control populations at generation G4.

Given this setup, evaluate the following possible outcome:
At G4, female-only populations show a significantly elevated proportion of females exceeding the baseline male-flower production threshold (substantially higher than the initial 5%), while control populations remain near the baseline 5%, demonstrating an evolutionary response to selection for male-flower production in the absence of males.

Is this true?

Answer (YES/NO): YES